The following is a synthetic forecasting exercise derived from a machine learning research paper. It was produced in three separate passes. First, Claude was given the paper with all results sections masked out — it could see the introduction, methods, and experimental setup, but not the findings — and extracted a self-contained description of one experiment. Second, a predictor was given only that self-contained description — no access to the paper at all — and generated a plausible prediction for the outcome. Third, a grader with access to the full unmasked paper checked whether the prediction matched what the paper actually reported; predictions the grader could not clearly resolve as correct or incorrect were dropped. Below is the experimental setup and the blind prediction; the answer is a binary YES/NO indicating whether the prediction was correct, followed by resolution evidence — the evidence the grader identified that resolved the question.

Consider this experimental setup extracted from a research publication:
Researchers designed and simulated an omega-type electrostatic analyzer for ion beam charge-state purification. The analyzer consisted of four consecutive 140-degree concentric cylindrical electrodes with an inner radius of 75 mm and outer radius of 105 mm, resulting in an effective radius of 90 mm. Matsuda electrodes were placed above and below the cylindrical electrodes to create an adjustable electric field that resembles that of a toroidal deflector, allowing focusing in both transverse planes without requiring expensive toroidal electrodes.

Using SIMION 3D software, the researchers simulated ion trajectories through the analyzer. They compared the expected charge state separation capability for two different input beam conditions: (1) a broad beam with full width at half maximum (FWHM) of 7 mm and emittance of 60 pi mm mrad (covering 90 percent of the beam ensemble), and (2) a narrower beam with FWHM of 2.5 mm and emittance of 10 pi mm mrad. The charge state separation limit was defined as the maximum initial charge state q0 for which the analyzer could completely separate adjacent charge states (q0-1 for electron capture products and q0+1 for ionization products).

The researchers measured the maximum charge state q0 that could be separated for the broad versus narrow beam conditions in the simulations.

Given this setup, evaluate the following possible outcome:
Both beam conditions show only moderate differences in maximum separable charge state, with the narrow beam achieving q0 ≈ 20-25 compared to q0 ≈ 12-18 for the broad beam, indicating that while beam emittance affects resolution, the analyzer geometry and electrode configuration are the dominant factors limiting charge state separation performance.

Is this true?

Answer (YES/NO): NO